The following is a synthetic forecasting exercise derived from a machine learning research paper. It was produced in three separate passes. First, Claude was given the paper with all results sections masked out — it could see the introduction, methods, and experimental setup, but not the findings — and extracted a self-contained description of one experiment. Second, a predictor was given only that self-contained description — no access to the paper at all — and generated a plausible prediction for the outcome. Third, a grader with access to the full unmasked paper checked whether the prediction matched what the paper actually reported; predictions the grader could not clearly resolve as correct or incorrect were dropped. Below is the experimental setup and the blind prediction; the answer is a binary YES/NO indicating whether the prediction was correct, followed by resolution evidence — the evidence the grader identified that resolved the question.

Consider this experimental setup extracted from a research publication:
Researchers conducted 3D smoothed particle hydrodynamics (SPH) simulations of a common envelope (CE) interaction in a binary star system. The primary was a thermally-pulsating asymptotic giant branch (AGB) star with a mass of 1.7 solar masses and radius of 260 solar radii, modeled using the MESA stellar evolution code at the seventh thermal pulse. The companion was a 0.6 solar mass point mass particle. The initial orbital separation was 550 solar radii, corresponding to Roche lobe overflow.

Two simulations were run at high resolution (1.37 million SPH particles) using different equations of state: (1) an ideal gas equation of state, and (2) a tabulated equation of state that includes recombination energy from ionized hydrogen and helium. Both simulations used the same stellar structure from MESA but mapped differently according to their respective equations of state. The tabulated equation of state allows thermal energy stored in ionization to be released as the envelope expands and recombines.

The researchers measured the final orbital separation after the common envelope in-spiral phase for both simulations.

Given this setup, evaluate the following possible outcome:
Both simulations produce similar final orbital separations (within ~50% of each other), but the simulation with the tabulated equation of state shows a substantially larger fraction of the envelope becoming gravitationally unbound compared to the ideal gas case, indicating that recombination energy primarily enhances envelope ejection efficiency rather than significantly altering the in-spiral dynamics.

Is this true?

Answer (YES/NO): NO